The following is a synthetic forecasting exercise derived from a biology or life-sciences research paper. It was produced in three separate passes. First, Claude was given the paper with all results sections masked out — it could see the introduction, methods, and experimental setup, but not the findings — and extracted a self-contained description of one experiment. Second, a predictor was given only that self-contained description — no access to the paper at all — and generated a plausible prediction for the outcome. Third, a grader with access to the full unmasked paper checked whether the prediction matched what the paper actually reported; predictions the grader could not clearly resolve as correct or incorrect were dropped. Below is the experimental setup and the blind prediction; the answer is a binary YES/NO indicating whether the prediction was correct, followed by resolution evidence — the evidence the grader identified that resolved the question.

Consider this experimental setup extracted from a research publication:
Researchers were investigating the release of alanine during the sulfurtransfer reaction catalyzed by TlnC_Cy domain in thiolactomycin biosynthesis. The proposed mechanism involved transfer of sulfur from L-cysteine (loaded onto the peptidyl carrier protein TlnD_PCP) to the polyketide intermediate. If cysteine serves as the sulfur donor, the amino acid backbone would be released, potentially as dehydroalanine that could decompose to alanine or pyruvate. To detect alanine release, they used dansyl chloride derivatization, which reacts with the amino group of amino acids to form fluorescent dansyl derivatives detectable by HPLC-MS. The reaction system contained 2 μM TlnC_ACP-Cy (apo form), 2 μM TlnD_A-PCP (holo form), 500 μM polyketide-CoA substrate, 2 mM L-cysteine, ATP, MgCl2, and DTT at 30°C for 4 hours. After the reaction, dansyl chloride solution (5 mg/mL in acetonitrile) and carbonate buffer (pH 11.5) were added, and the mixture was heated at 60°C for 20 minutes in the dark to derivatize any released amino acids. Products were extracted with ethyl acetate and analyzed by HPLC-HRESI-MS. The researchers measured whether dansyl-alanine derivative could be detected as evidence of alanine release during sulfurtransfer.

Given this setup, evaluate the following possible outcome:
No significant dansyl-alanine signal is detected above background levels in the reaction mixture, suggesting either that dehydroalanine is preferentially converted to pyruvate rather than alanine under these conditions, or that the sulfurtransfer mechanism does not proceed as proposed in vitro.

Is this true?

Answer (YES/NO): NO